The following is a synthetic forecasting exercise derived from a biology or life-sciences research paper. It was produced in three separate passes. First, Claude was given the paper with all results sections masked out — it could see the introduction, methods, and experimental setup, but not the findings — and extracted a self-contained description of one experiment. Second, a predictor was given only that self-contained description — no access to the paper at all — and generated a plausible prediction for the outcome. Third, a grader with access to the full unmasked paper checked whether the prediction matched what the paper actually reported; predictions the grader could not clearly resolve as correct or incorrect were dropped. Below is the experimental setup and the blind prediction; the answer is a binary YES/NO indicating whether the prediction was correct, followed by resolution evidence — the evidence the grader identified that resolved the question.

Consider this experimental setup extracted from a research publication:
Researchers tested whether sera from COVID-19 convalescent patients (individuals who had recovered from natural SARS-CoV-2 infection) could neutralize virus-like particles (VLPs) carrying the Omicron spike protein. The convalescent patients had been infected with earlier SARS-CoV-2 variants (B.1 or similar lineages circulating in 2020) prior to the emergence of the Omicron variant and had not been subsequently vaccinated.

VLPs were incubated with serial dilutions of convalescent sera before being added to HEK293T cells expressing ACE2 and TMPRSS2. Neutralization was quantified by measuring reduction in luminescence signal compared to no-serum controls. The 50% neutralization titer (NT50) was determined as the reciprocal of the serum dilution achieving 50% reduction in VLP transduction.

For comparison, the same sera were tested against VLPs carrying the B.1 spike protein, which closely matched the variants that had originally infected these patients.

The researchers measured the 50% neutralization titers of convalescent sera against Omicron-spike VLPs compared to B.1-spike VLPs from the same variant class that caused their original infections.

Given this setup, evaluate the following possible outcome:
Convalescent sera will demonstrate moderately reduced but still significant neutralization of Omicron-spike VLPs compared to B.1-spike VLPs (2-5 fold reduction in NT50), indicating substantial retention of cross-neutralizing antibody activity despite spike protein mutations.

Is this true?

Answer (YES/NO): NO